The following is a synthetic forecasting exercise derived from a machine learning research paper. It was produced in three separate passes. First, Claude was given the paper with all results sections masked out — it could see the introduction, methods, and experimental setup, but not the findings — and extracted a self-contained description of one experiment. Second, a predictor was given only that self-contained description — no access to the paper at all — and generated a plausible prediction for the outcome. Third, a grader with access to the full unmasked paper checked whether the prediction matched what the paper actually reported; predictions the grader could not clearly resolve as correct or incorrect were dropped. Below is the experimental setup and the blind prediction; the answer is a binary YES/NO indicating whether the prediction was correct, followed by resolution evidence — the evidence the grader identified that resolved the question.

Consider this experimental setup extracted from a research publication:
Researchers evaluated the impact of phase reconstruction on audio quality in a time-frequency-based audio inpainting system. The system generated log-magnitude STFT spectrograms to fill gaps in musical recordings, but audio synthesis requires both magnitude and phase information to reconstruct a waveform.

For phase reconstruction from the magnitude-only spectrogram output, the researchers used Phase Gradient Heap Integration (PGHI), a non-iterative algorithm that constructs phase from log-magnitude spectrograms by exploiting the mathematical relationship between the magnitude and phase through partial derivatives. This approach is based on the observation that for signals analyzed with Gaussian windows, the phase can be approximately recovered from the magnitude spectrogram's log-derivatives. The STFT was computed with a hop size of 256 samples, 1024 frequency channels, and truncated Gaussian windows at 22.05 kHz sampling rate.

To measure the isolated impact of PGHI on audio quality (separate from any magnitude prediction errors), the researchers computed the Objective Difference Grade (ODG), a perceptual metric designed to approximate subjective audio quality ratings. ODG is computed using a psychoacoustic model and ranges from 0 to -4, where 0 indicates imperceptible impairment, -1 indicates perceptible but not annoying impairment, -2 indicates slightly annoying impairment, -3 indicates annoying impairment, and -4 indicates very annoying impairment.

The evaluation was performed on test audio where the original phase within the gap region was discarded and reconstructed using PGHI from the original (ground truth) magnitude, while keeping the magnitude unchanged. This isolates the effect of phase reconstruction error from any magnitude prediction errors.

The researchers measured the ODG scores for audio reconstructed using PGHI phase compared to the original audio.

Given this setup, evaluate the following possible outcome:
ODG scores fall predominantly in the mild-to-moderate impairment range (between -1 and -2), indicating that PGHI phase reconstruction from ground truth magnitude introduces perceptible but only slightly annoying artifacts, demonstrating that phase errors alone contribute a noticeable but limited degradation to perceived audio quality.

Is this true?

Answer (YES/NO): NO